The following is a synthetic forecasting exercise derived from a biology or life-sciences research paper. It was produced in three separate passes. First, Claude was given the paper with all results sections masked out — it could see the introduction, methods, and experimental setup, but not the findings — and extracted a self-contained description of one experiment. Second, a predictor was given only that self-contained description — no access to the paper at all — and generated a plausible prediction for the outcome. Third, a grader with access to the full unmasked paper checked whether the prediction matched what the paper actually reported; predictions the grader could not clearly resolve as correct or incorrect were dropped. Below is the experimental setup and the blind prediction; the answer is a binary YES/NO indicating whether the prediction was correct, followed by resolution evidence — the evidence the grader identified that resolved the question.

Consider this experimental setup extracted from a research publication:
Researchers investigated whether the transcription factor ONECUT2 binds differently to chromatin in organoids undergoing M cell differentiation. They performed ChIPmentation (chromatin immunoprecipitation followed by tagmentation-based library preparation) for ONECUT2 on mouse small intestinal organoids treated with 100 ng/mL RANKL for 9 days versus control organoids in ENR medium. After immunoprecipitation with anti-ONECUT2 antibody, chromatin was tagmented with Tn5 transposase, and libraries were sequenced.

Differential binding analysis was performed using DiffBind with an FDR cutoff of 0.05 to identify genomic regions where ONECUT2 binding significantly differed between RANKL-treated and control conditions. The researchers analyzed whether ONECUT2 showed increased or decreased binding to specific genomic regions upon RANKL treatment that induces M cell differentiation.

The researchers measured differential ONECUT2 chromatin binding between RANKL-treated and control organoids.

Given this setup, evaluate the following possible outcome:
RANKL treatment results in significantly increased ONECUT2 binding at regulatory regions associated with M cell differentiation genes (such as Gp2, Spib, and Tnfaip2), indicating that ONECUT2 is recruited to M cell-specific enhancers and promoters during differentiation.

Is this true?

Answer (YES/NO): NO